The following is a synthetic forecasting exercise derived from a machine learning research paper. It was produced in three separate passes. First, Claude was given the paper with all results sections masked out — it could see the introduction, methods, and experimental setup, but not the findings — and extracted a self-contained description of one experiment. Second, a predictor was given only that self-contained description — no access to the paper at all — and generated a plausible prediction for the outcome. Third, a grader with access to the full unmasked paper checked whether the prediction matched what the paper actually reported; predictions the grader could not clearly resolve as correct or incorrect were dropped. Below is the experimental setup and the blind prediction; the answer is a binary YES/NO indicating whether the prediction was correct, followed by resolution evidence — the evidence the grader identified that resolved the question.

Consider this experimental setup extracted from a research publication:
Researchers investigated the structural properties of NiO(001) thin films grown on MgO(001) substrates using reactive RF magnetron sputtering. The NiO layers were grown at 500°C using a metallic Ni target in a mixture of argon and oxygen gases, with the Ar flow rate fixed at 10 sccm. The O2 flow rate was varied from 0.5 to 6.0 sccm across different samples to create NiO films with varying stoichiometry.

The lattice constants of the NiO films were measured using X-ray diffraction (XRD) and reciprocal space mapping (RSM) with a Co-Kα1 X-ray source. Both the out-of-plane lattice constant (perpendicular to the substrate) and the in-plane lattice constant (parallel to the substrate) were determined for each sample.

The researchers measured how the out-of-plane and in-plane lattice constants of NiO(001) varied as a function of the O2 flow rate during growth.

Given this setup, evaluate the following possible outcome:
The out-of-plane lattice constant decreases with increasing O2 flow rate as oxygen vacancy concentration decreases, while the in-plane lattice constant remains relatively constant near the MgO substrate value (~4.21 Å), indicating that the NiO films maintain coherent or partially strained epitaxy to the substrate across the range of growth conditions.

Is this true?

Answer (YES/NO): NO